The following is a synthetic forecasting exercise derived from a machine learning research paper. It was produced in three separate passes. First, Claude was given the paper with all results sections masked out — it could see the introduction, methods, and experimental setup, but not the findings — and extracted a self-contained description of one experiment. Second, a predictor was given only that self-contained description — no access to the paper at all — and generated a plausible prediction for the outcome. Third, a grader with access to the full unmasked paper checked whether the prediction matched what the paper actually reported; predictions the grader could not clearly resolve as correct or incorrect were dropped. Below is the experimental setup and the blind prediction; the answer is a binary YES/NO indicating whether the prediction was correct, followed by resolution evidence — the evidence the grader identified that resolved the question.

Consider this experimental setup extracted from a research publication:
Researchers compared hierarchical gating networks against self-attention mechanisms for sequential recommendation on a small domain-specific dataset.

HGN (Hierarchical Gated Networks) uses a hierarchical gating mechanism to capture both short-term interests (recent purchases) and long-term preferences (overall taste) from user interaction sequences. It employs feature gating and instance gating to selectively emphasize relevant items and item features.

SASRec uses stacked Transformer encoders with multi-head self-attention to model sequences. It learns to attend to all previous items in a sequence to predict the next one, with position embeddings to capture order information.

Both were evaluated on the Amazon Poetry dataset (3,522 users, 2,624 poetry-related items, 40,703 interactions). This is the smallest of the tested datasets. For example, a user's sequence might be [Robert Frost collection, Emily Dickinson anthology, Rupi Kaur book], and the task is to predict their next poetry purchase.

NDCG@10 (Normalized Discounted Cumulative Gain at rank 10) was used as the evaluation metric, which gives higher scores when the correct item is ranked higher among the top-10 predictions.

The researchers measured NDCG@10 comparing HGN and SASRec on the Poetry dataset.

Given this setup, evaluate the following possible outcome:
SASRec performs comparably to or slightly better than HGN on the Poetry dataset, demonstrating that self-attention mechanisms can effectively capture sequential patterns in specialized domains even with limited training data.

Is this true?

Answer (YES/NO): NO